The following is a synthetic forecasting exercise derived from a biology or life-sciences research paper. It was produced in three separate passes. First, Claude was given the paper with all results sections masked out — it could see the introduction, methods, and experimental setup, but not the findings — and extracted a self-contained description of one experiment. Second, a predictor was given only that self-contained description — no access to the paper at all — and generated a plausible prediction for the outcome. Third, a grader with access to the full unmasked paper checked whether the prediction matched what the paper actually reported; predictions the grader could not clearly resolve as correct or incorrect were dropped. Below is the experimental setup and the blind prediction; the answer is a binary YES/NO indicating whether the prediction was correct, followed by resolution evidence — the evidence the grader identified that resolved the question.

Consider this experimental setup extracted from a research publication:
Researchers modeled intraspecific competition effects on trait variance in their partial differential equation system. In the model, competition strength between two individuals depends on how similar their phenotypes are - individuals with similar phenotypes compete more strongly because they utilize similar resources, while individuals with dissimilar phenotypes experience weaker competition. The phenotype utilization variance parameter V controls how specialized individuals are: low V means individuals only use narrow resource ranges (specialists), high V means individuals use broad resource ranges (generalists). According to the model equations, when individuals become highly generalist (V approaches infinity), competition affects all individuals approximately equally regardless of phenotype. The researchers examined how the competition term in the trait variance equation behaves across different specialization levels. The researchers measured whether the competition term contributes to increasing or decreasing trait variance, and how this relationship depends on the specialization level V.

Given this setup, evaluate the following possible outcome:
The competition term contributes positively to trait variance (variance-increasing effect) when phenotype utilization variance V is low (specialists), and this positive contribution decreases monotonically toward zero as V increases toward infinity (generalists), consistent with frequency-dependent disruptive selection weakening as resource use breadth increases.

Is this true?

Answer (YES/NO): YES